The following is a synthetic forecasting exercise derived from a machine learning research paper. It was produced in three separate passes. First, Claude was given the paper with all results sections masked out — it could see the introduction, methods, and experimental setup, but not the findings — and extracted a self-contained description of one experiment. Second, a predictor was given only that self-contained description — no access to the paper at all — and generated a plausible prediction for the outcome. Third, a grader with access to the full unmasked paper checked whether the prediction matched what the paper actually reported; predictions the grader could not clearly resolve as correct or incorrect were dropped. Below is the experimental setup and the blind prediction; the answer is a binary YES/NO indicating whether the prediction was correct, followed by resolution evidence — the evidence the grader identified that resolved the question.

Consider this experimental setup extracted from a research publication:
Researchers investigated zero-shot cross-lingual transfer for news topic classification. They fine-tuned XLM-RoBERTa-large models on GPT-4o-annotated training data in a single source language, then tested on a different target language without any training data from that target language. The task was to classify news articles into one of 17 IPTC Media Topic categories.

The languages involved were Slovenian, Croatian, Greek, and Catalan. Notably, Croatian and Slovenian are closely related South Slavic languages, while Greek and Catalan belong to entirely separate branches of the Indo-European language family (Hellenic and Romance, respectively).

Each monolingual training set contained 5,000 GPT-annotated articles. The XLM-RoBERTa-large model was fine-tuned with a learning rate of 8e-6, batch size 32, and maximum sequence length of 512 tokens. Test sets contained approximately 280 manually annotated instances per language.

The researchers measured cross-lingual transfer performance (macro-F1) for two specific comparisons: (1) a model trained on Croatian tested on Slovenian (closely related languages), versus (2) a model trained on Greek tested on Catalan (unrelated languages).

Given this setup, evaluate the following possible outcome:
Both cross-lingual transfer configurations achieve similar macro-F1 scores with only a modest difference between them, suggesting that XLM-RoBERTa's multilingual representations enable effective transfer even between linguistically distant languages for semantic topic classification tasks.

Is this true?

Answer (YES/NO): NO